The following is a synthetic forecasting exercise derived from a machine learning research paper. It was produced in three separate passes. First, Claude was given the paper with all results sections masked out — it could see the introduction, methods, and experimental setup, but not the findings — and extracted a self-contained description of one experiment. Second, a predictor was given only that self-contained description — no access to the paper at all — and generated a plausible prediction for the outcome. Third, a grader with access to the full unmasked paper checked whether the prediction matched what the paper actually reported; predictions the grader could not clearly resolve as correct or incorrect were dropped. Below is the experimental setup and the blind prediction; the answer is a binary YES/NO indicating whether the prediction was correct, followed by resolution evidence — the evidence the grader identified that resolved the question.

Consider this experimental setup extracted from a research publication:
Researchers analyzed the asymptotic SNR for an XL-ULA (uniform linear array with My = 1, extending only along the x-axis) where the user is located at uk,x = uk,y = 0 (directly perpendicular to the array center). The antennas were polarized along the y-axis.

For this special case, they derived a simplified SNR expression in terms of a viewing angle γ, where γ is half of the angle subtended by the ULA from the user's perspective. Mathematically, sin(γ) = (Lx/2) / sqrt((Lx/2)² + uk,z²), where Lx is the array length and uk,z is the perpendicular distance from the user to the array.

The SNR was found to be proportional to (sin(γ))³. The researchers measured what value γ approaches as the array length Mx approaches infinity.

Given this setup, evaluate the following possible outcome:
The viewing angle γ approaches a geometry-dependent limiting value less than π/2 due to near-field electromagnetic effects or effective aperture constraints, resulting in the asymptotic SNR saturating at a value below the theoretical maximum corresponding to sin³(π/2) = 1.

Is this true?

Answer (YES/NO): NO